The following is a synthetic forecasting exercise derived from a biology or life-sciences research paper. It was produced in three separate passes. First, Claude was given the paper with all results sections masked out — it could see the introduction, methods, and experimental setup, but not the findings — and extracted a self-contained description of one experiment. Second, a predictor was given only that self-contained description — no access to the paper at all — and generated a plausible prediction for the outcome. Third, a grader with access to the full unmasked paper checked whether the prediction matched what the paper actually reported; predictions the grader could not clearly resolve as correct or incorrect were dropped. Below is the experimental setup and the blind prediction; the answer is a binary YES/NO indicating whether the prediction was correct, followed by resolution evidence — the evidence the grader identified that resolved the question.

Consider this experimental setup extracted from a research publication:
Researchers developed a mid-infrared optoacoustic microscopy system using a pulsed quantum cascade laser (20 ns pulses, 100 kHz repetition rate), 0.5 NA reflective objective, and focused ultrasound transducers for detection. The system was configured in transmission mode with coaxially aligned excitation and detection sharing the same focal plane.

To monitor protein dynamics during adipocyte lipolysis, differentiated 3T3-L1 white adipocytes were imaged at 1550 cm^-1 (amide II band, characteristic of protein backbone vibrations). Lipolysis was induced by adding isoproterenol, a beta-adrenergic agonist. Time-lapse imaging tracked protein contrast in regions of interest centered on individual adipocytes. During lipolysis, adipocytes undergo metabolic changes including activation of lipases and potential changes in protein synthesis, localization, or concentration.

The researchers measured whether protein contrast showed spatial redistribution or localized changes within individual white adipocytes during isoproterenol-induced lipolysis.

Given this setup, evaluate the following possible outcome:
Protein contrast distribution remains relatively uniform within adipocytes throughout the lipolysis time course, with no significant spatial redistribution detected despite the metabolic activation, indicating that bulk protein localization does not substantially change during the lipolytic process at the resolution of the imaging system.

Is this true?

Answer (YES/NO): NO